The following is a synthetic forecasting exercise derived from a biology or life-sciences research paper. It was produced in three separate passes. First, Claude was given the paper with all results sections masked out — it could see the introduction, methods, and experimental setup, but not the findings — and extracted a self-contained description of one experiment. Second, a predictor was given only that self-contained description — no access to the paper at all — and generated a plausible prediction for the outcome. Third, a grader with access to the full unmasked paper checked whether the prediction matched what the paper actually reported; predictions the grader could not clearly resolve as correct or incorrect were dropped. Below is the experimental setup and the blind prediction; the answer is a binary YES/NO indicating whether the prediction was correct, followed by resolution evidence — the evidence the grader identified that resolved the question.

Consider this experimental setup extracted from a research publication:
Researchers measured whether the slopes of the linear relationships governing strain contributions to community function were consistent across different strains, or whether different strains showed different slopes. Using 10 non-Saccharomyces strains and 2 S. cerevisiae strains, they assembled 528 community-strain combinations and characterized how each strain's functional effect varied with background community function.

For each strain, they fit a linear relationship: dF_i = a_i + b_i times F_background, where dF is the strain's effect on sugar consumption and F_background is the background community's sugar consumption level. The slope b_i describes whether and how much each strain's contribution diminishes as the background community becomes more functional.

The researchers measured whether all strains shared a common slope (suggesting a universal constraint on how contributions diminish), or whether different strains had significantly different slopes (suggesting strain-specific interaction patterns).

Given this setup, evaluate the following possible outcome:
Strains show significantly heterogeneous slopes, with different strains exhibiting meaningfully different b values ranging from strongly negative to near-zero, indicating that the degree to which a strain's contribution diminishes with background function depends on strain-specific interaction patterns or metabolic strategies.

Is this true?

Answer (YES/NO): YES